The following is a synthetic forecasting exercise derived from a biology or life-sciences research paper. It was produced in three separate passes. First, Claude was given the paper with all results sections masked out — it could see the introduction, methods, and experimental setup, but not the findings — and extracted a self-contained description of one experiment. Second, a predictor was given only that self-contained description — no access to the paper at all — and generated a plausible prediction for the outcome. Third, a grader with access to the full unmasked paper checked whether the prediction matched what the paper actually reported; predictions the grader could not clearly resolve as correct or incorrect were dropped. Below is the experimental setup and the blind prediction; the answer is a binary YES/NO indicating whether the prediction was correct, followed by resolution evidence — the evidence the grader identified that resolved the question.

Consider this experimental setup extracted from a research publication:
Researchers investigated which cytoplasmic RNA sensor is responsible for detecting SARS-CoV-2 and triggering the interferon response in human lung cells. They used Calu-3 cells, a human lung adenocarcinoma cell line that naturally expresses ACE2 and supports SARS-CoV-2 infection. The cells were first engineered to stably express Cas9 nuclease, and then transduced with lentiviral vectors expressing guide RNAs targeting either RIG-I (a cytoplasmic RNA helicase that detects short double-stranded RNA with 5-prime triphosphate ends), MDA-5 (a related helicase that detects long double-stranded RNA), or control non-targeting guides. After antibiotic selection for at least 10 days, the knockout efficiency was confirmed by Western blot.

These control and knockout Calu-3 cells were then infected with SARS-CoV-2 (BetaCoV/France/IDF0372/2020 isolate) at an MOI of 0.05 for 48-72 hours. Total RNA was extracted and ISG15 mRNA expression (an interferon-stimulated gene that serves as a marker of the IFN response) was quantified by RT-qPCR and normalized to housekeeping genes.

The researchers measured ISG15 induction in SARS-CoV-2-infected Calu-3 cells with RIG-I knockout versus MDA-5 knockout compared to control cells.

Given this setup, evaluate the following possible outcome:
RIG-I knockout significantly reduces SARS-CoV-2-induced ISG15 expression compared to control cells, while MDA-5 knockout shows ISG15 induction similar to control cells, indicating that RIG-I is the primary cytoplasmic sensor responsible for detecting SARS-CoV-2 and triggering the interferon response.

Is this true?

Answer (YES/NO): NO